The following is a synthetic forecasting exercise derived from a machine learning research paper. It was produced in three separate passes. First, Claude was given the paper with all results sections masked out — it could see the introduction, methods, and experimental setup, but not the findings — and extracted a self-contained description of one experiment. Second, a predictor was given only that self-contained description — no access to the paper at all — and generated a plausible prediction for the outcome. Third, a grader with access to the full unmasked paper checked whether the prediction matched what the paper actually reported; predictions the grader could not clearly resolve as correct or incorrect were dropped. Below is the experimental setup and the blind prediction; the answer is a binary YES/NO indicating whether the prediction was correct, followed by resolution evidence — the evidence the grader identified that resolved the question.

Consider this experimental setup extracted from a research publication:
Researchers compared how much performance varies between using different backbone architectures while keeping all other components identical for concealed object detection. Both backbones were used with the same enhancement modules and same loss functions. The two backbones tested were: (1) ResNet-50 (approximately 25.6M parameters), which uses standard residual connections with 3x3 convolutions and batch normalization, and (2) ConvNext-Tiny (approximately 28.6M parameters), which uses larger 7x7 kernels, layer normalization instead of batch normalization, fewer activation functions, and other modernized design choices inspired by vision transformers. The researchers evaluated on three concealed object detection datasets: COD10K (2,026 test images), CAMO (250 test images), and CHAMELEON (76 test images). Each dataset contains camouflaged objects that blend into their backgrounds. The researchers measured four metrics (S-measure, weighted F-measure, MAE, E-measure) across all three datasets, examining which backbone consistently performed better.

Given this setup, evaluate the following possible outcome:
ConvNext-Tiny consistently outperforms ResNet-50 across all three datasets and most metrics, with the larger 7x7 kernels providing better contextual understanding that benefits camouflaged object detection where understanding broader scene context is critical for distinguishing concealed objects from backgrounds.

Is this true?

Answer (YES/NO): NO